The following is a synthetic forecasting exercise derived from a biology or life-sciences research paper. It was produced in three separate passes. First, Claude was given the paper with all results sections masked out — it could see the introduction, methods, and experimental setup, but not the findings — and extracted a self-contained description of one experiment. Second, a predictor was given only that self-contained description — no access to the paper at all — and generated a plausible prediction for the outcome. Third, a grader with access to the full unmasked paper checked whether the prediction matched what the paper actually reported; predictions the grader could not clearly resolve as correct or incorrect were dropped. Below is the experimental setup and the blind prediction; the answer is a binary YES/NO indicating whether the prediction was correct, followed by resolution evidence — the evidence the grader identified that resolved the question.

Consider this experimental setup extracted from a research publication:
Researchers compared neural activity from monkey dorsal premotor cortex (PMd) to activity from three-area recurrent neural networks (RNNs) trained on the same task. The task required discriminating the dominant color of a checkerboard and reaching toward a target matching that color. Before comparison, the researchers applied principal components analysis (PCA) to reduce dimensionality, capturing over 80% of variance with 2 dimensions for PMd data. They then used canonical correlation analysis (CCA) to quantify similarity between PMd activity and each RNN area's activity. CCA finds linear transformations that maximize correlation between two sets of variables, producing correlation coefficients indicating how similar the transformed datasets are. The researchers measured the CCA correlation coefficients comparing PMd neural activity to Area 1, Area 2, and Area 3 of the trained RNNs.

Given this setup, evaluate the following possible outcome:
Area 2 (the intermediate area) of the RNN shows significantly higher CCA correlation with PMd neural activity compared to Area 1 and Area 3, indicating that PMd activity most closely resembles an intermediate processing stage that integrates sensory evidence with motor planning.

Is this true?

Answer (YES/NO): NO